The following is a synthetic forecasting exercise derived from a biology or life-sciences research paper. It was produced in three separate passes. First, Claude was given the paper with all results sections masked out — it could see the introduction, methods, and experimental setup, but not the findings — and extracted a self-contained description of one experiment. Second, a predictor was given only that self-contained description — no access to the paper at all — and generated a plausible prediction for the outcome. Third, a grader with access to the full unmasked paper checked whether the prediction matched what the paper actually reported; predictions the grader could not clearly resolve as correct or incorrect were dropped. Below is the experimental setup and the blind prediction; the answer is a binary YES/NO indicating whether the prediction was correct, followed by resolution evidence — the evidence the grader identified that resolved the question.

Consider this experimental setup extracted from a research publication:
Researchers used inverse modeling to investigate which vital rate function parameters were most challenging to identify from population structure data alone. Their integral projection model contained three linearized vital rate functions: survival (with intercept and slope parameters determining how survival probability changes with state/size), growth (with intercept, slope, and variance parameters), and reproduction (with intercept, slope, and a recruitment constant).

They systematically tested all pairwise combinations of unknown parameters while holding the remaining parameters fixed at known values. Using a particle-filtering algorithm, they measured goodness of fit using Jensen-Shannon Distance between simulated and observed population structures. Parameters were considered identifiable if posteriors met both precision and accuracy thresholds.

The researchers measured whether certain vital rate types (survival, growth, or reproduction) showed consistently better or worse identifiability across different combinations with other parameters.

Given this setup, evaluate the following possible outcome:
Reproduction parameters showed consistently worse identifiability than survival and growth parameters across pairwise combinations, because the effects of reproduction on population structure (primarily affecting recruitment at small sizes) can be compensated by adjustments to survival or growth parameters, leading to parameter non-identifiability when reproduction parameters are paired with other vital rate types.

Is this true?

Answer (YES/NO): YES